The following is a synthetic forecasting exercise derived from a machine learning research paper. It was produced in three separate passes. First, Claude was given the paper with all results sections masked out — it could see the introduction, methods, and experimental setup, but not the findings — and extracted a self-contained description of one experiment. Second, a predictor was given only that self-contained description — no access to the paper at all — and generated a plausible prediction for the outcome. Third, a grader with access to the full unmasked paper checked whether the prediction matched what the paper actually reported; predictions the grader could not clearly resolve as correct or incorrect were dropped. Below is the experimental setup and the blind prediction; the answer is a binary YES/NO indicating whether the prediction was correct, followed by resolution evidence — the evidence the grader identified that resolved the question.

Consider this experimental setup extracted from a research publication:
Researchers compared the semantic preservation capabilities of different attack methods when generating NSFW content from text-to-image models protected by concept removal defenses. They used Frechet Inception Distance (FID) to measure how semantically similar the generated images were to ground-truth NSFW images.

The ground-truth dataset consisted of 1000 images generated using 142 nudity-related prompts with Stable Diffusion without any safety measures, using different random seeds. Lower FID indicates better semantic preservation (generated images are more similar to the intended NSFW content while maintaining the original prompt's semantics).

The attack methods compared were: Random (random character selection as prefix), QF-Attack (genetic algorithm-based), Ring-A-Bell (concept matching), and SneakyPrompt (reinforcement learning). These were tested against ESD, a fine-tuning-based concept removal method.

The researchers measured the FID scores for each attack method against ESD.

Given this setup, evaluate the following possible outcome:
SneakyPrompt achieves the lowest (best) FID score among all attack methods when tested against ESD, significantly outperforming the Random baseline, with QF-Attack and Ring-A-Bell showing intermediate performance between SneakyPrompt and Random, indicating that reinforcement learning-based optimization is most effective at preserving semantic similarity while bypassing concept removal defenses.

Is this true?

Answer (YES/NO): NO